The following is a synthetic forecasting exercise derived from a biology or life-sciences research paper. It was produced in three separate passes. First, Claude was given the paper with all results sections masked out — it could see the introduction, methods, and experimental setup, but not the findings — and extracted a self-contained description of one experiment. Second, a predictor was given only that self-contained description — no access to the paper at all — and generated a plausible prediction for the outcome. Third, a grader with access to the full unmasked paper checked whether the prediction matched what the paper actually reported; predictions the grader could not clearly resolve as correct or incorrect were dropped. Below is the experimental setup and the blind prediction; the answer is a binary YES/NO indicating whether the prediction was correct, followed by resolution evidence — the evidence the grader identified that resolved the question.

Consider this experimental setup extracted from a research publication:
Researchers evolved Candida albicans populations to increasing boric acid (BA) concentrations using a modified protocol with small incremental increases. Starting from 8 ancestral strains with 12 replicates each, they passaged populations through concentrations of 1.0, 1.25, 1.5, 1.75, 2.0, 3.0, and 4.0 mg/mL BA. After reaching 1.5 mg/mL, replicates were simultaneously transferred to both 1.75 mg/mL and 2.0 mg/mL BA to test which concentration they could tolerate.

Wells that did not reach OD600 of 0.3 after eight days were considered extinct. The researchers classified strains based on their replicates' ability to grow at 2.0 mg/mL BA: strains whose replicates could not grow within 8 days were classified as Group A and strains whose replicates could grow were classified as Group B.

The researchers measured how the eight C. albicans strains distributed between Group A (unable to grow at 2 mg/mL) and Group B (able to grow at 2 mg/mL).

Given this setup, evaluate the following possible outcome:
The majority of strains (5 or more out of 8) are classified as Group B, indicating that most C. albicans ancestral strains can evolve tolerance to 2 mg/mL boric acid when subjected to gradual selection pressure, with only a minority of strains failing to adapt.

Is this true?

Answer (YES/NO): NO